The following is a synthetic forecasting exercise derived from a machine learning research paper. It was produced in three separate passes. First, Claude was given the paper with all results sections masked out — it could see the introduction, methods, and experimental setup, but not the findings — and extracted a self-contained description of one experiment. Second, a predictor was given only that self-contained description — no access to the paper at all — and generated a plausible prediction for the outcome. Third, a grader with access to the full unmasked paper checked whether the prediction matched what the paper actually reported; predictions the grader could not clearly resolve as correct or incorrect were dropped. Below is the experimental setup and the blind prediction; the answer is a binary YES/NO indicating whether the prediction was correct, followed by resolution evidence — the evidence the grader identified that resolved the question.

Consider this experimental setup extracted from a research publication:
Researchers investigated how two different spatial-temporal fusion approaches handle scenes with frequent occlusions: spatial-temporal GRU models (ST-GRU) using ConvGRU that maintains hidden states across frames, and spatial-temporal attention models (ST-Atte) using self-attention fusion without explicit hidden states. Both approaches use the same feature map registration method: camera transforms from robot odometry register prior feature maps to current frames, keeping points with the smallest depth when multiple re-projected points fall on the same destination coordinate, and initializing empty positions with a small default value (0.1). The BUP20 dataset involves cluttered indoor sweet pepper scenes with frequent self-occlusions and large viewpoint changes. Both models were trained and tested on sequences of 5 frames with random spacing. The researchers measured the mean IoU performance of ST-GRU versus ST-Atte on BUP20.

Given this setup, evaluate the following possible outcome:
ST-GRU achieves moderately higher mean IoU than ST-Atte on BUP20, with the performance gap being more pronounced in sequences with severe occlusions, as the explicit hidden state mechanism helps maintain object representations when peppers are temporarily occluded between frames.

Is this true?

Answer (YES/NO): NO